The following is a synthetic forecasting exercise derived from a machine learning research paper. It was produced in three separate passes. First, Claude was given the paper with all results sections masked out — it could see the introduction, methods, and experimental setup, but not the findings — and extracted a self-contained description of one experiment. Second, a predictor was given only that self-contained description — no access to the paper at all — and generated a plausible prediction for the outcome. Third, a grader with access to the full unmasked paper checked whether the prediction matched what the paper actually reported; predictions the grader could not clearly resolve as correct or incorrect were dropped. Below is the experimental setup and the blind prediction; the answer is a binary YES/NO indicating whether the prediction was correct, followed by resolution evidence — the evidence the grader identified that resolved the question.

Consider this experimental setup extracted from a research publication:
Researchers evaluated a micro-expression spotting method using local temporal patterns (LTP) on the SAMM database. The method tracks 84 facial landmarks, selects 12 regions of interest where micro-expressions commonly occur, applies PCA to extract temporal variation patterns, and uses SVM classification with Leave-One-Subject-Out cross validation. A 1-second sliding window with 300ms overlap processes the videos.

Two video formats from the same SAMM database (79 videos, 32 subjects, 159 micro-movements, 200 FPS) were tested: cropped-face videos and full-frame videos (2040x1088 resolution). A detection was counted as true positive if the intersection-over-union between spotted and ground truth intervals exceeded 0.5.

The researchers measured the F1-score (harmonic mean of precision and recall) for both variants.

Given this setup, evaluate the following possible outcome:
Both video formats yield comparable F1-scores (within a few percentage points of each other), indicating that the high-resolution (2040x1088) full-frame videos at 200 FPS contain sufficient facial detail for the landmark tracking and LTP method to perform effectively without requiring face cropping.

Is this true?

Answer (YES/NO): NO